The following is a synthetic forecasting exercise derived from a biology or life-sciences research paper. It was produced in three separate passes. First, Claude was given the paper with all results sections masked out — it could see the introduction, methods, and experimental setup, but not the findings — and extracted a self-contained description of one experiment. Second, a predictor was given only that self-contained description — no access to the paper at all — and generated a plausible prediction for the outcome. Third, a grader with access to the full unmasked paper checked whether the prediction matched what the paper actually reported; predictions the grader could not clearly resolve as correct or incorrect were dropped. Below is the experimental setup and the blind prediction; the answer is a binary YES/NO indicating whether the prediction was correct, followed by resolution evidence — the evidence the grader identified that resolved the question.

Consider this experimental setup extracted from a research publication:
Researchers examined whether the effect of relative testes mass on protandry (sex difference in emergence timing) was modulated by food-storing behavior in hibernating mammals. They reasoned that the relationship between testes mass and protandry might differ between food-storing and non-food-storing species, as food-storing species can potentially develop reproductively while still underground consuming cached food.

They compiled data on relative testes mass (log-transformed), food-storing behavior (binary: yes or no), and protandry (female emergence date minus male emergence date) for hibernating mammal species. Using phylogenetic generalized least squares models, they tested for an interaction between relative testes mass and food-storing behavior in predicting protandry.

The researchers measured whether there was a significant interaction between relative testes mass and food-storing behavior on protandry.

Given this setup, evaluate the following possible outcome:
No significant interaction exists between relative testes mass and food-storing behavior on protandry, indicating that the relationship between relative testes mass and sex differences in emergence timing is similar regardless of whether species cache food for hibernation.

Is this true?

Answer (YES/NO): YES